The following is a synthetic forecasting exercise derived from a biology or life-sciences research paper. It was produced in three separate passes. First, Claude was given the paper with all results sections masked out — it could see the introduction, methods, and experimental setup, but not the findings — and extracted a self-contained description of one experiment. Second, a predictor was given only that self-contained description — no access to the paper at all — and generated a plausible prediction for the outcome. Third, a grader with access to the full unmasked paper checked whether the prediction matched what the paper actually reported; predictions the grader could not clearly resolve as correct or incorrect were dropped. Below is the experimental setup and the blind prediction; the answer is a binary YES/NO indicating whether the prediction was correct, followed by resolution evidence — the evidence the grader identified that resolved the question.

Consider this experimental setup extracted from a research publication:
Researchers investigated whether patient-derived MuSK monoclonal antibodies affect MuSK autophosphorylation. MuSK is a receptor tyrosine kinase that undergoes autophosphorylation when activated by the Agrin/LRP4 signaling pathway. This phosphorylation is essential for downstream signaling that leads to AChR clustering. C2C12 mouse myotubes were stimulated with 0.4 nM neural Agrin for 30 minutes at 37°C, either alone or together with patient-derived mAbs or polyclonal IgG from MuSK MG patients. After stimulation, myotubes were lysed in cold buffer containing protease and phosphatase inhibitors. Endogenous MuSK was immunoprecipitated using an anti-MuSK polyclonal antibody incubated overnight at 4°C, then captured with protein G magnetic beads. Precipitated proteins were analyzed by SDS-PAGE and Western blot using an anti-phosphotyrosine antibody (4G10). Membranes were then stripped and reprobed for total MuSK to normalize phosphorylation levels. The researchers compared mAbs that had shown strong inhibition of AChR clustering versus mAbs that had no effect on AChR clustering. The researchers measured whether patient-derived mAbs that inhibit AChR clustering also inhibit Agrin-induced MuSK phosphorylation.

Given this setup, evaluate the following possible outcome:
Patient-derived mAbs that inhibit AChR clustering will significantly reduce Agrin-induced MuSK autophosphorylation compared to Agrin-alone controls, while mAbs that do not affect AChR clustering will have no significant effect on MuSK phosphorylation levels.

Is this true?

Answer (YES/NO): NO